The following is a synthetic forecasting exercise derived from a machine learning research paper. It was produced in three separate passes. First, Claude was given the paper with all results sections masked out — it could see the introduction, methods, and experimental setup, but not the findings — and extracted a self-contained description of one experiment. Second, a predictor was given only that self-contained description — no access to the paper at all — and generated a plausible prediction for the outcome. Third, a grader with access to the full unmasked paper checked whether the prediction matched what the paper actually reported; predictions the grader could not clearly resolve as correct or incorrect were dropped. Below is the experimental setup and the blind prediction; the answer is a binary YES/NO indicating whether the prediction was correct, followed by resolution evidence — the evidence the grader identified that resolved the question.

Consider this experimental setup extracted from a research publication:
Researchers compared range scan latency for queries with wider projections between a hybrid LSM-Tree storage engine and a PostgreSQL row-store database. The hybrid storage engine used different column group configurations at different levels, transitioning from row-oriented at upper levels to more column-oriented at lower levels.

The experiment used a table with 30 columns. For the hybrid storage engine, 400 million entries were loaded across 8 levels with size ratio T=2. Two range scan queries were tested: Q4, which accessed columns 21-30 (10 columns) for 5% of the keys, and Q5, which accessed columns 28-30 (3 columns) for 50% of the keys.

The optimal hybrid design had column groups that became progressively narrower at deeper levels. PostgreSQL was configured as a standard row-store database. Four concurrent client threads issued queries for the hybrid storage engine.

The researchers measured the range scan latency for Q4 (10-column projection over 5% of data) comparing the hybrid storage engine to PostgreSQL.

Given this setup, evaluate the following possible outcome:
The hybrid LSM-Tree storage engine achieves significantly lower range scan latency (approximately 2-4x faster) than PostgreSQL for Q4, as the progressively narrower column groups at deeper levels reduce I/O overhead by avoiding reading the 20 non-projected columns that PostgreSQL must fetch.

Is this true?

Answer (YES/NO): NO